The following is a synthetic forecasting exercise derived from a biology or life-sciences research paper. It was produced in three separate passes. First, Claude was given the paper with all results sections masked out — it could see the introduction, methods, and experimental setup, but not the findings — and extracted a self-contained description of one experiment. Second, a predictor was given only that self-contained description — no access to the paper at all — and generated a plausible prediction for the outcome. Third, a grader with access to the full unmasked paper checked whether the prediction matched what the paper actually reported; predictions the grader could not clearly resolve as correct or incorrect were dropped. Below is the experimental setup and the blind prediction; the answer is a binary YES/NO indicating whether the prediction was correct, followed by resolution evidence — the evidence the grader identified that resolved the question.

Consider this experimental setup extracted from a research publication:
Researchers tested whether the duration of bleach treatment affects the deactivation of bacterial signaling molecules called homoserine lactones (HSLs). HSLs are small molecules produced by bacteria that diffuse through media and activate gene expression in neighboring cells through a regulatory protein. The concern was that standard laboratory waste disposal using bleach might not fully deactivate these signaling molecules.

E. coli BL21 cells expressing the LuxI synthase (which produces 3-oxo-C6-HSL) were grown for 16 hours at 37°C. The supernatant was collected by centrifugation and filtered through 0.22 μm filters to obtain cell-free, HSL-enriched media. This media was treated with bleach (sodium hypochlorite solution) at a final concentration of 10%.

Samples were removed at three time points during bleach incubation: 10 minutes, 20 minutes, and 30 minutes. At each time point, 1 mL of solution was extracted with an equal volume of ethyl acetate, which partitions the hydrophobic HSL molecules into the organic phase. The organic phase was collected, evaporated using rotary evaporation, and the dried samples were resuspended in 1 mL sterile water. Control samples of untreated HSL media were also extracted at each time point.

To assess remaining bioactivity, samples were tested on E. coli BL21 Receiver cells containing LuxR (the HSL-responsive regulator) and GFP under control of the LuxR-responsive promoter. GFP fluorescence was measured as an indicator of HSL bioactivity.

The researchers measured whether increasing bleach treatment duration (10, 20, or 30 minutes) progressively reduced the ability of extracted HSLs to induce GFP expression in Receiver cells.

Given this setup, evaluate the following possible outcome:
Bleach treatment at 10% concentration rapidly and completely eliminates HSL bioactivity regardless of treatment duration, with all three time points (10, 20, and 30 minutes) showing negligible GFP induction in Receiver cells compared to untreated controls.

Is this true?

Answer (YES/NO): NO